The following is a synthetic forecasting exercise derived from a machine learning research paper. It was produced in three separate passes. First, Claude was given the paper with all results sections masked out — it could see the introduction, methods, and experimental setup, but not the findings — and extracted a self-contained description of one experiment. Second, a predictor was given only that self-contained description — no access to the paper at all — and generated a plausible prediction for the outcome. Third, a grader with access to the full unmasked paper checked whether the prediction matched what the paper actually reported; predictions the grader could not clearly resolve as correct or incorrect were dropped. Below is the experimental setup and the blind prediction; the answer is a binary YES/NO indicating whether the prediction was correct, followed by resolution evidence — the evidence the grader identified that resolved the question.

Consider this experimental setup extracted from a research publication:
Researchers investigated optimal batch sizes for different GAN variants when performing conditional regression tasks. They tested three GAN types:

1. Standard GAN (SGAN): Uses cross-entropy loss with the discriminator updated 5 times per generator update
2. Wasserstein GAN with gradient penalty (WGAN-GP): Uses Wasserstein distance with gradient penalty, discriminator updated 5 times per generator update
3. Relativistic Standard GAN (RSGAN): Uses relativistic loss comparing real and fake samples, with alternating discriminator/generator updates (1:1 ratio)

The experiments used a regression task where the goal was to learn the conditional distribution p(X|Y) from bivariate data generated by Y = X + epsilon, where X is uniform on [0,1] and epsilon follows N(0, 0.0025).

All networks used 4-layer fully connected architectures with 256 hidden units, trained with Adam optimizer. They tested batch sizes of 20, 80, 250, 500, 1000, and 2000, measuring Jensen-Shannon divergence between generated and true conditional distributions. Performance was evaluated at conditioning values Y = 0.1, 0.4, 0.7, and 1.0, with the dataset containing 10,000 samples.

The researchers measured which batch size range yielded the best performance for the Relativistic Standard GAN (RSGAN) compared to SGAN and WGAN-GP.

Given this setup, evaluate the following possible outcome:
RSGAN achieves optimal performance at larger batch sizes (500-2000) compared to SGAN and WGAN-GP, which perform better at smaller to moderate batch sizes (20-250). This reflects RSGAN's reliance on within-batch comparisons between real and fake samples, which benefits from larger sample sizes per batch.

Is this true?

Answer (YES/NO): NO